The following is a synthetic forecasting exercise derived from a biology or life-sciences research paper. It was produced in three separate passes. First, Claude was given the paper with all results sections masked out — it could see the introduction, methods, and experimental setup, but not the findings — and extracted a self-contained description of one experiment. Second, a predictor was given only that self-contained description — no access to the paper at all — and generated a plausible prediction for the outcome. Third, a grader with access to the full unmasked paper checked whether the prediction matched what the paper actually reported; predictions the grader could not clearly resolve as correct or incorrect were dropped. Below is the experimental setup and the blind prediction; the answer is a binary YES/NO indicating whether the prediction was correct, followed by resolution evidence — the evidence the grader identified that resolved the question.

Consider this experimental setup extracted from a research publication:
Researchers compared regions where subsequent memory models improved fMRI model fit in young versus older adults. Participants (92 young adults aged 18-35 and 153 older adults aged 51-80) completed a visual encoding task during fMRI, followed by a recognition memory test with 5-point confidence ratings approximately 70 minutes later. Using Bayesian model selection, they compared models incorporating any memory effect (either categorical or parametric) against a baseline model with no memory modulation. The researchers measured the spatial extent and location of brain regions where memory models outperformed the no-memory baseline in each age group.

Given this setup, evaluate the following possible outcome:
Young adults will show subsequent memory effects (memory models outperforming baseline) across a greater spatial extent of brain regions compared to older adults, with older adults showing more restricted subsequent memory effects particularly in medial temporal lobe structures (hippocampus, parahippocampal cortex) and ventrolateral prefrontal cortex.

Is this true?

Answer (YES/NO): NO